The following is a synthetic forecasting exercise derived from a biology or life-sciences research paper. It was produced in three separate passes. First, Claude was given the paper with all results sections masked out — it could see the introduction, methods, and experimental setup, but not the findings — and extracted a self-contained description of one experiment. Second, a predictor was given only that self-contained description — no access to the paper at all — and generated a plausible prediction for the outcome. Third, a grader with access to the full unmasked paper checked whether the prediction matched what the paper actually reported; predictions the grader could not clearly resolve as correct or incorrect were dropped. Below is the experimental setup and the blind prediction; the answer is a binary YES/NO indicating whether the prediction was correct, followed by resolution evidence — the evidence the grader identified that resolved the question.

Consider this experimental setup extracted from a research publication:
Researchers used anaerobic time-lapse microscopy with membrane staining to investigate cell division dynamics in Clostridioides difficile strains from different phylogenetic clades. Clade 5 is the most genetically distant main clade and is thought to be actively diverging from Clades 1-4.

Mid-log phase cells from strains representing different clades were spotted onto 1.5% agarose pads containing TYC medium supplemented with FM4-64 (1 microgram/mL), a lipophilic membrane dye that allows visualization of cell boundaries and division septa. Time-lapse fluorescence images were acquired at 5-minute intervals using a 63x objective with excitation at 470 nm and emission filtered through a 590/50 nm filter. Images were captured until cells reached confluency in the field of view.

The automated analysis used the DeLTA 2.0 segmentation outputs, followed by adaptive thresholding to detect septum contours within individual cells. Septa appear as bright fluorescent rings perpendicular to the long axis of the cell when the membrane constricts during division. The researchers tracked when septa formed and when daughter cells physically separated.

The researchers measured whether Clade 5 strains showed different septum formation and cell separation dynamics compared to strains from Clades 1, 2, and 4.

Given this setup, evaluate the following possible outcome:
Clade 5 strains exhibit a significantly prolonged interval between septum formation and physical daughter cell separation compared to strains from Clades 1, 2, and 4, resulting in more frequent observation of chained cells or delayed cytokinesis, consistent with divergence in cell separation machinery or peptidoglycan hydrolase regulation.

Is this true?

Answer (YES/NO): YES